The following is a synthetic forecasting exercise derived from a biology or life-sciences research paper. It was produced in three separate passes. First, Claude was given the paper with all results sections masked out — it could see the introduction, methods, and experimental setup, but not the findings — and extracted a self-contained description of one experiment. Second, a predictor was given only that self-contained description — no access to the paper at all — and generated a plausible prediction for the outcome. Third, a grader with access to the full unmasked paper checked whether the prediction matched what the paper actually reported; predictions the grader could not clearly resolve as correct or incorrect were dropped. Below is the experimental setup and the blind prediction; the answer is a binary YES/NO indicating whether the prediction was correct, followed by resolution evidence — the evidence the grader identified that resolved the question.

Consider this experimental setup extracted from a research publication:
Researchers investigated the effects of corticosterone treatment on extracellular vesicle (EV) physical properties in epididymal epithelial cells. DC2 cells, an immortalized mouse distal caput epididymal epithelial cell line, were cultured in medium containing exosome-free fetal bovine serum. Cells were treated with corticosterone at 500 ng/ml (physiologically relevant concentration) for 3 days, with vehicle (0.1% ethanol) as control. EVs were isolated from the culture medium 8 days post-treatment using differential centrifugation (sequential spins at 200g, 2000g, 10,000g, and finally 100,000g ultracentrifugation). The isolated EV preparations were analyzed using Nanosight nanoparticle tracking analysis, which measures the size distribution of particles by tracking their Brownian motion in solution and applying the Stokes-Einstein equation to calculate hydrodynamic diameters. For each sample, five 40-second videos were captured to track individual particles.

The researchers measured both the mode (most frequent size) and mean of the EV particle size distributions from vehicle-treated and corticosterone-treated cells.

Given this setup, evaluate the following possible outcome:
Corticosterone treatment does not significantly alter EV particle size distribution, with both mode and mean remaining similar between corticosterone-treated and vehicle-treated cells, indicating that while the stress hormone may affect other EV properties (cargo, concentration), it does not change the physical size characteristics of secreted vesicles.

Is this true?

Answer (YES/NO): NO